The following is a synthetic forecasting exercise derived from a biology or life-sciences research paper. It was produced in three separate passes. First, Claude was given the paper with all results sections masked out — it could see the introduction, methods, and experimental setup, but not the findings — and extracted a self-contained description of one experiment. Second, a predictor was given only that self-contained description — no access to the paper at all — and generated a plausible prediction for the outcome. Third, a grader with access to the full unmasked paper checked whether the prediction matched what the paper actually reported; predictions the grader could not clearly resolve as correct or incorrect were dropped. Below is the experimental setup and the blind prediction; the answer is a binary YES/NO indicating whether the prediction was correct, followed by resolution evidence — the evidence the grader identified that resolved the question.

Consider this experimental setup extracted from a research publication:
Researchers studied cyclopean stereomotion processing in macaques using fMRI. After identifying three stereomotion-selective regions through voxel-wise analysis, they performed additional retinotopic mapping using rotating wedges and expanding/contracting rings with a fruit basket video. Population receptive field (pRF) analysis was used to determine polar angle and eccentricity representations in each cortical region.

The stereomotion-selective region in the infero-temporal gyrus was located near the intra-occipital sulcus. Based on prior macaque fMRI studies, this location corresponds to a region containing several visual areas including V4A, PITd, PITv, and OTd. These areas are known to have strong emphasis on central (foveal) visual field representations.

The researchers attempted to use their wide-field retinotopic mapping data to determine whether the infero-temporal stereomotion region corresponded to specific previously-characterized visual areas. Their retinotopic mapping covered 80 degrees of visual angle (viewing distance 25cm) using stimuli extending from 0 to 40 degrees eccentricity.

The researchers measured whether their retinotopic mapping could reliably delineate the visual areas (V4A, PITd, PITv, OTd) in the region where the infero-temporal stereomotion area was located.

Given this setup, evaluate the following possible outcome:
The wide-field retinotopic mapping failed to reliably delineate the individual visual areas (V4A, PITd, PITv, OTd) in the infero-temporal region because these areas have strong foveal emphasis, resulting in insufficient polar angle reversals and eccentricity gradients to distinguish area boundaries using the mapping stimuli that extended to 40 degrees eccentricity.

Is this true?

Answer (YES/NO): YES